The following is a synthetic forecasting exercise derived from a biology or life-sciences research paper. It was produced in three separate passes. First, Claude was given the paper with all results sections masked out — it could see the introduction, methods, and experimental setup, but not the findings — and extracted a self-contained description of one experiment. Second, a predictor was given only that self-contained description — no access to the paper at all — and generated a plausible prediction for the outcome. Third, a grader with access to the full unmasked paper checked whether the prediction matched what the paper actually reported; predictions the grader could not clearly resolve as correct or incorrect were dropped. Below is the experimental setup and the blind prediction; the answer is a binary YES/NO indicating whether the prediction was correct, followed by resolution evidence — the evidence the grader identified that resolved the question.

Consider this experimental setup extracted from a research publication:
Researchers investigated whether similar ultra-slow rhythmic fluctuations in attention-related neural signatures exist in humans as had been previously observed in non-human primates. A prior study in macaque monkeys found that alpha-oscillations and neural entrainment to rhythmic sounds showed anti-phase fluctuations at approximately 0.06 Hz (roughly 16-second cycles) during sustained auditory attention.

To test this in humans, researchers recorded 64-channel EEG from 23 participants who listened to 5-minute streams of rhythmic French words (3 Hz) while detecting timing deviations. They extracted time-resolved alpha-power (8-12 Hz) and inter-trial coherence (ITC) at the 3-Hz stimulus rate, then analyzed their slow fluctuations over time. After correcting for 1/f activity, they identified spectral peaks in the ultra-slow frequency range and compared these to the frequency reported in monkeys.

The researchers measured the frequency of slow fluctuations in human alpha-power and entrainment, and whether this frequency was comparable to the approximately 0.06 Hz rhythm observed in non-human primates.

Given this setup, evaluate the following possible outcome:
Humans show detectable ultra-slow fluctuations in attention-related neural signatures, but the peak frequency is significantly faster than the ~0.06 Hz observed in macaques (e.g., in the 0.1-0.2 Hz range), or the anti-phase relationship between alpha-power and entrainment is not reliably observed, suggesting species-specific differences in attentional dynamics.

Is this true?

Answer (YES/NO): NO